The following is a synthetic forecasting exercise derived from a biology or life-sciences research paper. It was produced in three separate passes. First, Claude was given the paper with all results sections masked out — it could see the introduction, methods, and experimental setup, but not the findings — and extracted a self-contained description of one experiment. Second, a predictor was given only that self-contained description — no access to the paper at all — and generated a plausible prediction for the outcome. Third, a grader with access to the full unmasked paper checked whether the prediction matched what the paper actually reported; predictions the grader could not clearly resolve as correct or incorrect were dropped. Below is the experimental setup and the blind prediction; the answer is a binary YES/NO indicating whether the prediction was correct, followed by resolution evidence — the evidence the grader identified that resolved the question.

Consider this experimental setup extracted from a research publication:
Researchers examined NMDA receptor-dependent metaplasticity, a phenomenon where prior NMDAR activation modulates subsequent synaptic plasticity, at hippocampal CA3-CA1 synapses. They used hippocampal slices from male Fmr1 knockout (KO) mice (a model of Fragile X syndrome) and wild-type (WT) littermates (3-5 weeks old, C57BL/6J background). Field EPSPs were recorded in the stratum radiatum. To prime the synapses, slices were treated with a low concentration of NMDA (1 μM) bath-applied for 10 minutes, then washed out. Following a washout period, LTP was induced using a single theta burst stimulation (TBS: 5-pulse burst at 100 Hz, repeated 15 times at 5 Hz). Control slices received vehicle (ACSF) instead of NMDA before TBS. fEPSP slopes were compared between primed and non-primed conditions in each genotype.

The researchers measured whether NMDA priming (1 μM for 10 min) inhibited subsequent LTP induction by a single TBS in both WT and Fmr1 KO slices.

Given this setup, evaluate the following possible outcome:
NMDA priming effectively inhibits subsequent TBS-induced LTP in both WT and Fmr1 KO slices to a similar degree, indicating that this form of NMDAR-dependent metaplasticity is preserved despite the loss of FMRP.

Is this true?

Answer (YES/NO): YES